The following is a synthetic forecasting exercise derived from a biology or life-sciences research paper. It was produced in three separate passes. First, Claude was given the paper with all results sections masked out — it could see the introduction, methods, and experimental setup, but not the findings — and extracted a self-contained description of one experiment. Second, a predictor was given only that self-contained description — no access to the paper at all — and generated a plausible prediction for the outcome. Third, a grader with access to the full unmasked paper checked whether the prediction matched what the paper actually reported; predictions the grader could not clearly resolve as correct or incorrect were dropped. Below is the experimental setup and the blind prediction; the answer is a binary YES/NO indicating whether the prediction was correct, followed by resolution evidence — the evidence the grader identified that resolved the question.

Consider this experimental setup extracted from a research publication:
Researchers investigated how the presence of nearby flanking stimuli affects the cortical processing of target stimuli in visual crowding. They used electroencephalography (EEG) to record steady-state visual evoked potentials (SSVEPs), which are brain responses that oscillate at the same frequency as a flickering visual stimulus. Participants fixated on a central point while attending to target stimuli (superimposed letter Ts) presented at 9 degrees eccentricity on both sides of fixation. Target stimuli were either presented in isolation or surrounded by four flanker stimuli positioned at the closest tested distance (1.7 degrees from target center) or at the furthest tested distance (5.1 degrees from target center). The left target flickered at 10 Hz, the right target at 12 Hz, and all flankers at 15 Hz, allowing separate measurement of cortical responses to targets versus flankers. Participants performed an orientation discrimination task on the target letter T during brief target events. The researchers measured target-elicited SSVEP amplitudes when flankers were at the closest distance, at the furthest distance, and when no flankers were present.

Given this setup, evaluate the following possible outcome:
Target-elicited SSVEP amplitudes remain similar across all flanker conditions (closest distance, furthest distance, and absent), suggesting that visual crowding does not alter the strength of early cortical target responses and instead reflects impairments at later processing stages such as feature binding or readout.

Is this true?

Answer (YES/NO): NO